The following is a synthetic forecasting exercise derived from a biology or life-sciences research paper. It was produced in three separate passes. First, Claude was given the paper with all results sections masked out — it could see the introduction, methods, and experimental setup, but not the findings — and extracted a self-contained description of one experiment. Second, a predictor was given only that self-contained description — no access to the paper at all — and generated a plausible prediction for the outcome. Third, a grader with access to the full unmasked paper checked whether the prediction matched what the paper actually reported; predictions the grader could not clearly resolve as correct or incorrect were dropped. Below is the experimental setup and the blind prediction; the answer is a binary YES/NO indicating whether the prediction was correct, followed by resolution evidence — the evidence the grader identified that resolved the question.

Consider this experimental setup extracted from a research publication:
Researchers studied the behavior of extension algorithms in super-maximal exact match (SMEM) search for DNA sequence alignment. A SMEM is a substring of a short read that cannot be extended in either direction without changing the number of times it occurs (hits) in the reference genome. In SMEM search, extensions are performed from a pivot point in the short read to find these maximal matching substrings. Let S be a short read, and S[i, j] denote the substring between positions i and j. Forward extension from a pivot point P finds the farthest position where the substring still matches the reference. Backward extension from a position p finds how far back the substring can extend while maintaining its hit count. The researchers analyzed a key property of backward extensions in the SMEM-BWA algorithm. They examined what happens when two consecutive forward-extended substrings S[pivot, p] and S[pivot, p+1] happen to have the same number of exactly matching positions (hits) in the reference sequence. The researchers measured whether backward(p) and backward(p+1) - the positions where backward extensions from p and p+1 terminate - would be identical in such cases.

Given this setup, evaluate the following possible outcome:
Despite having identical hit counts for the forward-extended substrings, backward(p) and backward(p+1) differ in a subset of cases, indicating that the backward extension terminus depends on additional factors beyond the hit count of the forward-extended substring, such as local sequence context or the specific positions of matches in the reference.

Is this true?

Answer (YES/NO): NO